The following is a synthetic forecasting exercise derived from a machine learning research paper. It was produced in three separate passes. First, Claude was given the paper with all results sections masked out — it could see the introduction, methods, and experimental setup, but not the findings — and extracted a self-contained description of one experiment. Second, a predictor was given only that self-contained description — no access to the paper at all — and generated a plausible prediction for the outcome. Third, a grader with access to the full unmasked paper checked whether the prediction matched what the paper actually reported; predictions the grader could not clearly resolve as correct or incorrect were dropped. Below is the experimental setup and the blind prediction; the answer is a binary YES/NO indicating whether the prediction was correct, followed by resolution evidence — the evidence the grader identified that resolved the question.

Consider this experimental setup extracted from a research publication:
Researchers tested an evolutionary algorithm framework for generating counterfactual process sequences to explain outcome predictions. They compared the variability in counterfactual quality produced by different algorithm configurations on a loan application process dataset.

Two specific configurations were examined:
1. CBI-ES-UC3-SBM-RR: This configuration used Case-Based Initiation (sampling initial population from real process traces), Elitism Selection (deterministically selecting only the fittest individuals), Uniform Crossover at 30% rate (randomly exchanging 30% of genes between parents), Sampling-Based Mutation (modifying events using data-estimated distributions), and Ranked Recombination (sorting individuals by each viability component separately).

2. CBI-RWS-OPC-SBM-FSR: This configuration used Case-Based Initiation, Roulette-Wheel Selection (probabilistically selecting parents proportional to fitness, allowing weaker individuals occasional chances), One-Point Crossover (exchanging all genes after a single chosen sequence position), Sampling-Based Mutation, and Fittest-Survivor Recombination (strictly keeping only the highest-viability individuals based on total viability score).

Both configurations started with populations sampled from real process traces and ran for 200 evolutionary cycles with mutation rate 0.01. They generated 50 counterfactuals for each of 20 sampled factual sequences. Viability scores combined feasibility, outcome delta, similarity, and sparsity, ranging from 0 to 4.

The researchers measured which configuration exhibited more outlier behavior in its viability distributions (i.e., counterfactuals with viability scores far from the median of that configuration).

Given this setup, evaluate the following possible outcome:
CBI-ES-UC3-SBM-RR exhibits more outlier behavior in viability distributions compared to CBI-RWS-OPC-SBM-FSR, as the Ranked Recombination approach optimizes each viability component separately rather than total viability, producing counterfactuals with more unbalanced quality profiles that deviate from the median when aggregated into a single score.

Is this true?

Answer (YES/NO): NO